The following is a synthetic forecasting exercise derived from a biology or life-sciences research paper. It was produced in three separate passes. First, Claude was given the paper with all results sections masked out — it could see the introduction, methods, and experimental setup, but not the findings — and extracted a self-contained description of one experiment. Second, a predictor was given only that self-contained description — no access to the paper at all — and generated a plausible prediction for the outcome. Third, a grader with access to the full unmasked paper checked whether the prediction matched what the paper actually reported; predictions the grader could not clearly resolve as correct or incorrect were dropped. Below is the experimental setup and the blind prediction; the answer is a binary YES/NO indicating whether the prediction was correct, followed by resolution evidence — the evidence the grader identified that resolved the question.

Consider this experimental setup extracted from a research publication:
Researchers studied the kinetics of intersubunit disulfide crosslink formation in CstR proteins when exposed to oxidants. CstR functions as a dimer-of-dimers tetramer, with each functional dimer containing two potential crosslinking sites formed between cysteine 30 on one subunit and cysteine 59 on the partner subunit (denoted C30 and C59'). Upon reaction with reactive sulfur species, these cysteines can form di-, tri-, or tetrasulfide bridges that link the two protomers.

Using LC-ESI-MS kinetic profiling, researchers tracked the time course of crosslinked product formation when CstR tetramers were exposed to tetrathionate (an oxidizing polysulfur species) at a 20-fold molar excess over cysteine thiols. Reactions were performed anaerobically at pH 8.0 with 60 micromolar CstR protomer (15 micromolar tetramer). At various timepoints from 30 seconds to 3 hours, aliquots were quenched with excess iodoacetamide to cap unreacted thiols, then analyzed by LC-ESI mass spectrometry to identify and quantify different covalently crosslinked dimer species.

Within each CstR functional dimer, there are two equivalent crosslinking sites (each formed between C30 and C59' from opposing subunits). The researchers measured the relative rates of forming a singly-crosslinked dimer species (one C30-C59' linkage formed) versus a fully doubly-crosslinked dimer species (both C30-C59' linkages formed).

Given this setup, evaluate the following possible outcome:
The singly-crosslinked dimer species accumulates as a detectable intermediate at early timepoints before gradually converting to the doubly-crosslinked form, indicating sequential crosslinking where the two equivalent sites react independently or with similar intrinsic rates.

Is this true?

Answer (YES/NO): NO